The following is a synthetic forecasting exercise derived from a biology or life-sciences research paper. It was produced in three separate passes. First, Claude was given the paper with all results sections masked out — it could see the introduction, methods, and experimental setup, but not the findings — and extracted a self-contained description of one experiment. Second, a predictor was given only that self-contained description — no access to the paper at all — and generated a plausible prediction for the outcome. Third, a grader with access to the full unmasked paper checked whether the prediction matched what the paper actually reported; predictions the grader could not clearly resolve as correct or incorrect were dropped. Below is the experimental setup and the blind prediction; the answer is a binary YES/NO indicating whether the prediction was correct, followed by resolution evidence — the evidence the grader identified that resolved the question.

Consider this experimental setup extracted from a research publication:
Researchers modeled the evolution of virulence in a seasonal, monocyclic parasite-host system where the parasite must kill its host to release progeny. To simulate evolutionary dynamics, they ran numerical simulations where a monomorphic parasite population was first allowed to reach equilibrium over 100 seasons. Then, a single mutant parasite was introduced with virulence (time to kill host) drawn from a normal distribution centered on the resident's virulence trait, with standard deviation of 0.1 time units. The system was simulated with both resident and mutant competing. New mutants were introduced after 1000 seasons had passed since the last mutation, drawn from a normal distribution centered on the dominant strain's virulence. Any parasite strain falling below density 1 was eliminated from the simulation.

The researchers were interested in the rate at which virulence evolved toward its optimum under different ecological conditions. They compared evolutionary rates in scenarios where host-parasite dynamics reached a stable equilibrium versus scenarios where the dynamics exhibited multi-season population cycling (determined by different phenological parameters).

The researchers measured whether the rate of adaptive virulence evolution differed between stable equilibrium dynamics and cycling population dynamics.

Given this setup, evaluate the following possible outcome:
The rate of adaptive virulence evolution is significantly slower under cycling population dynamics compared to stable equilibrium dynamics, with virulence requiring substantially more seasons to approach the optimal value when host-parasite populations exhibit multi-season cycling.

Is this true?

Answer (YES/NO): YES